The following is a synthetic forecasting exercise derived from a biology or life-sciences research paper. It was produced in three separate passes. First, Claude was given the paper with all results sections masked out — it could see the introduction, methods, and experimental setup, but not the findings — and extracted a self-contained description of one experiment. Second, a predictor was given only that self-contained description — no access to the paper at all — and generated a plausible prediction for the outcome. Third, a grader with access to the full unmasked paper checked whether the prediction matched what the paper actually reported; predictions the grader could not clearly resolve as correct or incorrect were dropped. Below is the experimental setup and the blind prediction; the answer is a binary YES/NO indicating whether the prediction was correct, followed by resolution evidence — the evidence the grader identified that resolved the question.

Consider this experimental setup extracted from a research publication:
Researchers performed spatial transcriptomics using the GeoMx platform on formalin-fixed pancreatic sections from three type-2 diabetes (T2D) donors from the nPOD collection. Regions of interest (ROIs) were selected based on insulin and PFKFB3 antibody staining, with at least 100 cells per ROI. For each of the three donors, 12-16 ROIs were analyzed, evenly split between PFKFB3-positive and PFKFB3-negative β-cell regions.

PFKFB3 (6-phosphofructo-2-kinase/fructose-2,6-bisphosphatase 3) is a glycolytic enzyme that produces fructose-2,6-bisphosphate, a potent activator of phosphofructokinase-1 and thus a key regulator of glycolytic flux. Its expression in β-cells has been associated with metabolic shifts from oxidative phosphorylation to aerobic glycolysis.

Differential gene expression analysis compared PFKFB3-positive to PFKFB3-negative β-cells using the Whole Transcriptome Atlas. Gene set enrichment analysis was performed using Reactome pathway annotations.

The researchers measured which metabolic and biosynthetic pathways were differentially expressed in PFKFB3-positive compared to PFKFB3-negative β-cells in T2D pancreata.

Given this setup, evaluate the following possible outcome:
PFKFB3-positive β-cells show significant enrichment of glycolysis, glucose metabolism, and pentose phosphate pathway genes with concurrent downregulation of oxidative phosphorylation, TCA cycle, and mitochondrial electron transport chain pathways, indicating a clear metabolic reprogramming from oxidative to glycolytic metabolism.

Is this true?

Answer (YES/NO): NO